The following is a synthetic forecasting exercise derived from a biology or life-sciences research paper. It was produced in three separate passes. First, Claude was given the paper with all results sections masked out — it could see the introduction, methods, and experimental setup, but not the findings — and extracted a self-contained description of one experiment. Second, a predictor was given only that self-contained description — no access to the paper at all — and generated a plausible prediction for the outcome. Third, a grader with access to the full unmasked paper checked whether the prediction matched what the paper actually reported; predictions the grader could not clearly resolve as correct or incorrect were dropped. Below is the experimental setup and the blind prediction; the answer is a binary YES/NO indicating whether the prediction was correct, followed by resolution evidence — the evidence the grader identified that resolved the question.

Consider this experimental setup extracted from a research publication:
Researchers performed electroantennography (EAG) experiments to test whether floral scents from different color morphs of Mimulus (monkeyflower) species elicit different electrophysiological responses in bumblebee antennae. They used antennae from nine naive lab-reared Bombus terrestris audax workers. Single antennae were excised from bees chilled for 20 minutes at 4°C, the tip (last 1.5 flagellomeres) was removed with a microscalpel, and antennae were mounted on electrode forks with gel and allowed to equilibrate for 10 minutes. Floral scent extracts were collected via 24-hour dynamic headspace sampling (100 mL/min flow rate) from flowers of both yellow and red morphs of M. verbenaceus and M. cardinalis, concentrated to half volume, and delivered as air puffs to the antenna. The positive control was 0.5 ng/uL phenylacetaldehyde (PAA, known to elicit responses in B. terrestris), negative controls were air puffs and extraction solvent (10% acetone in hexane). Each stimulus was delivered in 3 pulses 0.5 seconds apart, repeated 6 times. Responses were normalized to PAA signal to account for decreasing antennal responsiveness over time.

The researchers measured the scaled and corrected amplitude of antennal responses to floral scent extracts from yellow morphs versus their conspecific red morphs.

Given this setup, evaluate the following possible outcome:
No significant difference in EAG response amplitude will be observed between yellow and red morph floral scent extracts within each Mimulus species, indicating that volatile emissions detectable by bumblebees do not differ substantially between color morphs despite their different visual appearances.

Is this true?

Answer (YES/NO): YES